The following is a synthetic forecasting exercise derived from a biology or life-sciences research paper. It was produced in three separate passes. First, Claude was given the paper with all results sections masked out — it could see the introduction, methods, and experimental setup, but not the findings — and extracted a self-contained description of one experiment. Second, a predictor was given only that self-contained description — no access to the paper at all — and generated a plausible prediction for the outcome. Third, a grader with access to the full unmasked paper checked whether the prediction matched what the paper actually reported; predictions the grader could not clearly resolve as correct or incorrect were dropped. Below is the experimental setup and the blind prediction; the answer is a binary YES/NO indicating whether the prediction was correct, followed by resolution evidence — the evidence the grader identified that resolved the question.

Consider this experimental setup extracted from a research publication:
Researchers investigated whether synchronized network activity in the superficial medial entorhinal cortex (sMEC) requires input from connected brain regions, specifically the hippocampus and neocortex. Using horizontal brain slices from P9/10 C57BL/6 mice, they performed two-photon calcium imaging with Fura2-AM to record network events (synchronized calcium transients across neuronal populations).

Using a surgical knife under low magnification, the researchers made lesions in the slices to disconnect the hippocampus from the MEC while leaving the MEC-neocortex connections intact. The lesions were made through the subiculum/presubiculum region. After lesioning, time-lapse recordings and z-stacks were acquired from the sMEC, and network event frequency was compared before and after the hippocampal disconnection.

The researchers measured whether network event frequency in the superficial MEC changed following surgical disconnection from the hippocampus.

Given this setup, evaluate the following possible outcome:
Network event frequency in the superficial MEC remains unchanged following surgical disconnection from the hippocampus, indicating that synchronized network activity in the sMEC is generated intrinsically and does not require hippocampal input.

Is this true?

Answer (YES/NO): YES